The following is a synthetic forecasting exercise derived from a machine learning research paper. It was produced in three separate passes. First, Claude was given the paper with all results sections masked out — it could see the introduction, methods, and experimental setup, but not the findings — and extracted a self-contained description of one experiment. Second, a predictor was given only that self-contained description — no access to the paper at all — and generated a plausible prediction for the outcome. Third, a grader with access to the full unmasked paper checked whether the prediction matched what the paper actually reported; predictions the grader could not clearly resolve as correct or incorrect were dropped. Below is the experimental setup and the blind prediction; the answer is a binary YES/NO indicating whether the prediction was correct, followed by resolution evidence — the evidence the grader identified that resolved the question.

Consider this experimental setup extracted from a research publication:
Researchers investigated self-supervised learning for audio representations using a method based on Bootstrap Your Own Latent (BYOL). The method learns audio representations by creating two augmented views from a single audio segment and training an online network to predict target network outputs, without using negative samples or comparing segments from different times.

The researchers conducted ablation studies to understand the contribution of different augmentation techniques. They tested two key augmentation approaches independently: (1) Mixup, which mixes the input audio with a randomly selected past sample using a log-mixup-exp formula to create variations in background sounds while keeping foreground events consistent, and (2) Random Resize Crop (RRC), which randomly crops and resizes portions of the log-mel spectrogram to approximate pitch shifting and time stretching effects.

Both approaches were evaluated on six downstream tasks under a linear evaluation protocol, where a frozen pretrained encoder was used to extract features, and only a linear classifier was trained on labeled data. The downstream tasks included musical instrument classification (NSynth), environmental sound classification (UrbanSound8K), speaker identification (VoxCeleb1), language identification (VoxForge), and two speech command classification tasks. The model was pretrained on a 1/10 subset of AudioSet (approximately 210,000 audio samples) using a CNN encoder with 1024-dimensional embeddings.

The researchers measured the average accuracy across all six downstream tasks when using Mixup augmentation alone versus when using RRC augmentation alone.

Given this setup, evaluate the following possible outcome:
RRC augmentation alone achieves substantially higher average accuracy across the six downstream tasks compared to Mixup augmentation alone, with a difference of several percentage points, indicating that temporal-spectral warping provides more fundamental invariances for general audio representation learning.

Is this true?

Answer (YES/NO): YES